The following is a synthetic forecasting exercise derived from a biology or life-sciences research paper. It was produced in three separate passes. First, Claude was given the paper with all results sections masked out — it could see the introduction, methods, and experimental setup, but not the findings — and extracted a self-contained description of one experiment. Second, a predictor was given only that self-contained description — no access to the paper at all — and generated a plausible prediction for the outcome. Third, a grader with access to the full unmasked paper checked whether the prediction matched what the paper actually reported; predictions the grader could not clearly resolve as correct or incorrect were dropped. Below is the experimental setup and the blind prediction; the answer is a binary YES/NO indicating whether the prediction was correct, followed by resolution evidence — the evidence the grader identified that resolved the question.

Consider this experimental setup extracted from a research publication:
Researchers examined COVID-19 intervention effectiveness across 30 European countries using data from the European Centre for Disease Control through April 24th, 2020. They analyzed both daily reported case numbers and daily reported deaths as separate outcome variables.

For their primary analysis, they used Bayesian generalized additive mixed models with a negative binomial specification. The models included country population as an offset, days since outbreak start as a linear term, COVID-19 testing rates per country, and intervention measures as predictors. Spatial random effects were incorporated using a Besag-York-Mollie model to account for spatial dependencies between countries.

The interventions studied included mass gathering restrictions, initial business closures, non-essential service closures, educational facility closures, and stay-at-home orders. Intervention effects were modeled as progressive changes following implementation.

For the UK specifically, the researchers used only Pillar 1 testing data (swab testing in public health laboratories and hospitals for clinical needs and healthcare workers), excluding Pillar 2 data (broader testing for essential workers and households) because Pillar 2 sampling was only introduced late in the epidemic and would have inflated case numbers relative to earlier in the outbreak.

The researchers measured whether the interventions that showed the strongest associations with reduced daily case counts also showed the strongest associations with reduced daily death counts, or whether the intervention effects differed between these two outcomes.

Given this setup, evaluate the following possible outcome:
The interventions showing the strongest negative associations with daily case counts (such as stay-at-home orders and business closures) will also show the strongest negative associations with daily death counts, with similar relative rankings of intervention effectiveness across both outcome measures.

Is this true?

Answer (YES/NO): NO